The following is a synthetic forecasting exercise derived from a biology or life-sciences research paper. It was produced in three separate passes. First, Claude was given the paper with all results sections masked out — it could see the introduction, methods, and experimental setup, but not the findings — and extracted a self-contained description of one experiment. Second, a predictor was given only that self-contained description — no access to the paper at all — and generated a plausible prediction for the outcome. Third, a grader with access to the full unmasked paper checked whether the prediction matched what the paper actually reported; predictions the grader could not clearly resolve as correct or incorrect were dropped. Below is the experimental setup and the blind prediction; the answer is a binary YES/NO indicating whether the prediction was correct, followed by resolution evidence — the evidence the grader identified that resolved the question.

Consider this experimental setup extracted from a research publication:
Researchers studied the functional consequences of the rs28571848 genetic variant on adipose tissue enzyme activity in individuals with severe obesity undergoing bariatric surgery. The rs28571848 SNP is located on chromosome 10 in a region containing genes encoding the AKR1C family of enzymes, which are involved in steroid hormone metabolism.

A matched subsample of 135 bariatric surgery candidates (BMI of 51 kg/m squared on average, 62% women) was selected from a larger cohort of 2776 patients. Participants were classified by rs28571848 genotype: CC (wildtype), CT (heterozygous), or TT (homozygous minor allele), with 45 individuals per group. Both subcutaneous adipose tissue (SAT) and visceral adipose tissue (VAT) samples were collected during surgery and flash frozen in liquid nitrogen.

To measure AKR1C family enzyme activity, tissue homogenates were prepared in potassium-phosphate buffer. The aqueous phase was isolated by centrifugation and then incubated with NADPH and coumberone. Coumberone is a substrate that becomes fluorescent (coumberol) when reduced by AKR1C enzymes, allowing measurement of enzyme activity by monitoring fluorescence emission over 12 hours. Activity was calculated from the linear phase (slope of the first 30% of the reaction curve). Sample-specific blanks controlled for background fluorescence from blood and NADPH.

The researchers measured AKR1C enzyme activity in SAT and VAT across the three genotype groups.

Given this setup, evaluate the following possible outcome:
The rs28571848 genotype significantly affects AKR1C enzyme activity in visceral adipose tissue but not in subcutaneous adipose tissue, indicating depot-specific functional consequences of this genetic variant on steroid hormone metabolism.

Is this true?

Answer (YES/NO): NO